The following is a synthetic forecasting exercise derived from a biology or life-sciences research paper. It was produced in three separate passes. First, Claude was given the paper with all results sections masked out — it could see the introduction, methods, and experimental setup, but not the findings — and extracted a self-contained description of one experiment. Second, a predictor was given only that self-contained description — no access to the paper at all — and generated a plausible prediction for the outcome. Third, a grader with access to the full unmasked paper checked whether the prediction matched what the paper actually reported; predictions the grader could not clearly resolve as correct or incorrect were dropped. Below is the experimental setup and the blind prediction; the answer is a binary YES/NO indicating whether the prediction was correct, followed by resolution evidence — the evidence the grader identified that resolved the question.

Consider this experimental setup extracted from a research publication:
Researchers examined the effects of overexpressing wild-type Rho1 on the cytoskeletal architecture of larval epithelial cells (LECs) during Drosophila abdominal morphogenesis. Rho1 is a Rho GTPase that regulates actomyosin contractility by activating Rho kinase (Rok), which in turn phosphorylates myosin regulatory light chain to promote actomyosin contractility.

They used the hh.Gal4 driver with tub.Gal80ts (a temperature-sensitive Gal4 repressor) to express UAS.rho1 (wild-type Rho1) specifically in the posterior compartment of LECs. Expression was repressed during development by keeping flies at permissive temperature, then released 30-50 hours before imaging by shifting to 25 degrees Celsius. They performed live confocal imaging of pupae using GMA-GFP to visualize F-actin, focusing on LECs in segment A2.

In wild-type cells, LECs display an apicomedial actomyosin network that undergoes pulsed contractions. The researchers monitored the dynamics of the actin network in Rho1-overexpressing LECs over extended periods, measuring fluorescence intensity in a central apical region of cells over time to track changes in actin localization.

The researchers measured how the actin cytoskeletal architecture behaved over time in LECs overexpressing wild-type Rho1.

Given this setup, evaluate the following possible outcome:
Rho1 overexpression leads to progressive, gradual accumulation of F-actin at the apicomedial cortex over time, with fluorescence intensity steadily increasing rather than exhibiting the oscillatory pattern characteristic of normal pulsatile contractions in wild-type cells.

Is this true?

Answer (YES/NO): NO